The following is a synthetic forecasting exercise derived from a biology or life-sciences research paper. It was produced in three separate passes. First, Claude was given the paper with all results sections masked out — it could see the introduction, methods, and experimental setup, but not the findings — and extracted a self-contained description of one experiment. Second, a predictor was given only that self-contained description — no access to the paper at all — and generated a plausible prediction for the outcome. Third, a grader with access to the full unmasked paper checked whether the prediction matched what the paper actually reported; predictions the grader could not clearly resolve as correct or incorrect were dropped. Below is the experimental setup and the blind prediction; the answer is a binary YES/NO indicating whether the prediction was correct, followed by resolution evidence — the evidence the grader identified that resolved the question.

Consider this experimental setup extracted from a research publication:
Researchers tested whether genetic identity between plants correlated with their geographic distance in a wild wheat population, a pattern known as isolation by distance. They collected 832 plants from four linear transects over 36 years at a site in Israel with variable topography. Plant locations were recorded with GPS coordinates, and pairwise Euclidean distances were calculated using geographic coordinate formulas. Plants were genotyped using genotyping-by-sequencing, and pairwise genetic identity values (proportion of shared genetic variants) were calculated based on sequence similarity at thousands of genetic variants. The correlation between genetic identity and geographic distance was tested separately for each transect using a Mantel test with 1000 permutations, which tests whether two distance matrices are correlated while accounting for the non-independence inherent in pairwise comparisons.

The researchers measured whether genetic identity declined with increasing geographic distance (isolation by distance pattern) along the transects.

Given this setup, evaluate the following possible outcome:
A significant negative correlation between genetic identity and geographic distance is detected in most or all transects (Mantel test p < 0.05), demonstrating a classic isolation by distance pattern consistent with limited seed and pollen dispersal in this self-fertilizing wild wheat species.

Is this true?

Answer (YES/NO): NO